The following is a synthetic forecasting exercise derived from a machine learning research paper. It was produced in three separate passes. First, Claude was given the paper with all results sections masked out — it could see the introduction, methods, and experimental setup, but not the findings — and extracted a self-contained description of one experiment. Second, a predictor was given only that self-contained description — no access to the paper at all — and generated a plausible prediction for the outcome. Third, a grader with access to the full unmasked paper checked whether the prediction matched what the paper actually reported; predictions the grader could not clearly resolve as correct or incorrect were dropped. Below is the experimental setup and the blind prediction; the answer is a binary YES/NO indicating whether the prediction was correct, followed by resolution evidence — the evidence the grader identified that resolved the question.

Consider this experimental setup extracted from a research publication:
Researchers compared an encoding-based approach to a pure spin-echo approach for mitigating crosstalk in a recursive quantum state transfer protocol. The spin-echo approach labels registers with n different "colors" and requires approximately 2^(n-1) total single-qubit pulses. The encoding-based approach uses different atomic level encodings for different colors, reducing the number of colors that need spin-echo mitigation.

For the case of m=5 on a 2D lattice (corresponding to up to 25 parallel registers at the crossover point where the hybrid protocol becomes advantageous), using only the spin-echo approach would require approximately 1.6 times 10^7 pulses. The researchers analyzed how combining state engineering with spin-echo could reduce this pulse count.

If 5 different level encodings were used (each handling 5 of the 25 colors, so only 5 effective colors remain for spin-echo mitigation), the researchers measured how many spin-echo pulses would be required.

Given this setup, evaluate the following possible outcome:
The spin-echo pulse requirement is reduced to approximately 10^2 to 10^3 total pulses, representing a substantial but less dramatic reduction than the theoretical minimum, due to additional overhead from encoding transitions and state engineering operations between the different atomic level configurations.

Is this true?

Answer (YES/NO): NO